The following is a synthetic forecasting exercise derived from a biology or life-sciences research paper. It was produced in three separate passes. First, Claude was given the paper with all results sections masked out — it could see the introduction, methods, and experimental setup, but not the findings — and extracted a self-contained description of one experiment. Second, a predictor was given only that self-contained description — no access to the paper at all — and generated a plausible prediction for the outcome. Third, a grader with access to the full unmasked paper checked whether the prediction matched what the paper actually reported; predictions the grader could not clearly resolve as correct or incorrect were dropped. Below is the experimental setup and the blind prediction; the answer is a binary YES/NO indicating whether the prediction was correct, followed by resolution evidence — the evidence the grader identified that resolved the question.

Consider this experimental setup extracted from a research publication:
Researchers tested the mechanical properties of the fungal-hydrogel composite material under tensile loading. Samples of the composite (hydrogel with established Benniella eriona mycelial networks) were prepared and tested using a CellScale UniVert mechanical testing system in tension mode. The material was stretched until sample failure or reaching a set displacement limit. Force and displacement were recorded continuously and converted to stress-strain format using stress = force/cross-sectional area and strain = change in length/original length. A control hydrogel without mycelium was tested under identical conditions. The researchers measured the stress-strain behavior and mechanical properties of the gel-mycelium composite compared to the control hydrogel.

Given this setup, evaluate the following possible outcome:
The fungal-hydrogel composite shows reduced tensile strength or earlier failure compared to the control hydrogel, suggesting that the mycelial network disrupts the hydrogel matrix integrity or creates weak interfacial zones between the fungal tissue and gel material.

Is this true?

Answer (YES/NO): NO